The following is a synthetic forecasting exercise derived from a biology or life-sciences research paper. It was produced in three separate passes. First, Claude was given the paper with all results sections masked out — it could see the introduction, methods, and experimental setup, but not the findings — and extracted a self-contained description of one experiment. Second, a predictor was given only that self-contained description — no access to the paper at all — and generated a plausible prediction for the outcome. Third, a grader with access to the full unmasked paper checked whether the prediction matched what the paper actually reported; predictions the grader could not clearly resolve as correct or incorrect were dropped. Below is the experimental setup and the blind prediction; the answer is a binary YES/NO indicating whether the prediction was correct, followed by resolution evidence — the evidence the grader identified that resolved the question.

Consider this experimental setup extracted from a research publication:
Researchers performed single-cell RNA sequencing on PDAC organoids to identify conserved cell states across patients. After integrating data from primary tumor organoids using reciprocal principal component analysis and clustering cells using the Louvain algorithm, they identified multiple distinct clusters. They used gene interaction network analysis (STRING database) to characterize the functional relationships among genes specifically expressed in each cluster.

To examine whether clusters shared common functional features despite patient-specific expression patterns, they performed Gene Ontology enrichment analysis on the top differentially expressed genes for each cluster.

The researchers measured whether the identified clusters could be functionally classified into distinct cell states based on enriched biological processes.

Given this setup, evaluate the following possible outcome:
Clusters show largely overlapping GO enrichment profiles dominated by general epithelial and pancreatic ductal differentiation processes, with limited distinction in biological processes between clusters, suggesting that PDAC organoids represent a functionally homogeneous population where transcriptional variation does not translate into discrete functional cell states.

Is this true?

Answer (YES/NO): NO